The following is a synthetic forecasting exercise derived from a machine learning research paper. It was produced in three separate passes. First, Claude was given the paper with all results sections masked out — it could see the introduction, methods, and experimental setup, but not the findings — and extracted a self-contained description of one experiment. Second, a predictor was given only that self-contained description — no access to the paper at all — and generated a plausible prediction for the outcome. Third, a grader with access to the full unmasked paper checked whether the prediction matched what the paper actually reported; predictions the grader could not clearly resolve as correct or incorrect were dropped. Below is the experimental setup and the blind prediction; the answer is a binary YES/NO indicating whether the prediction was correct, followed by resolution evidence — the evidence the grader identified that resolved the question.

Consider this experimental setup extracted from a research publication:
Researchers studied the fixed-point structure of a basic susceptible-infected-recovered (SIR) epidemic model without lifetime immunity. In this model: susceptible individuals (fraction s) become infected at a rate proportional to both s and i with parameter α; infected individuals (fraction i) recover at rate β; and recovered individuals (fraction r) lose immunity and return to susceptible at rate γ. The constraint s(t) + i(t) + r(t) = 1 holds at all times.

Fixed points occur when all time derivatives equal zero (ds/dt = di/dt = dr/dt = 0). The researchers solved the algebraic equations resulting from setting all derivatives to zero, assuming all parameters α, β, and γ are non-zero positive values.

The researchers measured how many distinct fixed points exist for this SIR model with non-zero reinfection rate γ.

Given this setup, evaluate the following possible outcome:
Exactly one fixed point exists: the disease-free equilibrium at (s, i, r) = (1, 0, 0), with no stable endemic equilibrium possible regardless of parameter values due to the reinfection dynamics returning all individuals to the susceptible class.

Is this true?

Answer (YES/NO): NO